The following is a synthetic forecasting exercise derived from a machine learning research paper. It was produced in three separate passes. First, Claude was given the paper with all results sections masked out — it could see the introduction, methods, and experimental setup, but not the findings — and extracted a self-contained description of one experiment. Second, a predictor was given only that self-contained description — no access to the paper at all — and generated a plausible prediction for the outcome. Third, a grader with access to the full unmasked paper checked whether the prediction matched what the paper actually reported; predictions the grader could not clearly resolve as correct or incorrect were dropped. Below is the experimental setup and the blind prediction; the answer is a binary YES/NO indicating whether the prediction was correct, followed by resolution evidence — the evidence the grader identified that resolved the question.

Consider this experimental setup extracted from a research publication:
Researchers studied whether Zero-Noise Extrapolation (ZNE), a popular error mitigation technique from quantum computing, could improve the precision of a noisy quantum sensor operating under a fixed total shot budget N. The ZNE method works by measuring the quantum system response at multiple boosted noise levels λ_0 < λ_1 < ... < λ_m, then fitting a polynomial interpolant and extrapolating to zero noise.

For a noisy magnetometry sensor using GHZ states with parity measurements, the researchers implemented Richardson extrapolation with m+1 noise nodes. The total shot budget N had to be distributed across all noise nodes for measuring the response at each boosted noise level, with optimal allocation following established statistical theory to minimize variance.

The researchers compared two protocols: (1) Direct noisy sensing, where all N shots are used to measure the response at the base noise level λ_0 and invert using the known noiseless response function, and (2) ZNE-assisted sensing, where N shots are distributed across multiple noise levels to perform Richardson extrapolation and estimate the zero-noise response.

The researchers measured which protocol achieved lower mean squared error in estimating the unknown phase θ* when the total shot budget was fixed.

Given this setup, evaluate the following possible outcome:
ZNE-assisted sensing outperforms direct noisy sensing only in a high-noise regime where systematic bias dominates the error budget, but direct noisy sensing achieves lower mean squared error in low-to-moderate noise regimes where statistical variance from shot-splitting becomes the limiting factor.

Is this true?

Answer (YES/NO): NO